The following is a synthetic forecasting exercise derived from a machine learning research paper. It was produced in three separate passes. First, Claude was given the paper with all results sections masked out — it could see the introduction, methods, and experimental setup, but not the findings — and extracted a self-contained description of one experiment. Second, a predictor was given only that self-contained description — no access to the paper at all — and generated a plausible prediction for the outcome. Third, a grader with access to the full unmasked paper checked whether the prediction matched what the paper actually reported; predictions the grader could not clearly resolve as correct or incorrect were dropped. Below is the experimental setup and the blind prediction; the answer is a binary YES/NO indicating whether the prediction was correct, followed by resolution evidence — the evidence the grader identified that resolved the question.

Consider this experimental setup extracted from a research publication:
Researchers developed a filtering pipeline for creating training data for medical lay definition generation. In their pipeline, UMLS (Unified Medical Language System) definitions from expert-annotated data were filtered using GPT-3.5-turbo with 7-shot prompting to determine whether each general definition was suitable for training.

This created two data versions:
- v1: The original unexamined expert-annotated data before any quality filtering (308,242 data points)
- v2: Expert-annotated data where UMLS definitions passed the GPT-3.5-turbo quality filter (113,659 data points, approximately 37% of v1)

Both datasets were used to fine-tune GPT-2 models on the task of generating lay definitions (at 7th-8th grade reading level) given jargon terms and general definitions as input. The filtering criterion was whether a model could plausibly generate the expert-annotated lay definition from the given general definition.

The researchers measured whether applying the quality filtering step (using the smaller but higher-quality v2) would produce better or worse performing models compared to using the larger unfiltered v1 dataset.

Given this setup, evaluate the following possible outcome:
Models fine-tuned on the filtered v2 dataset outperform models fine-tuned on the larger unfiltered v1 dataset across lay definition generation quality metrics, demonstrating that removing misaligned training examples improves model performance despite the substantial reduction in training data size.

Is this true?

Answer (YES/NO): YES